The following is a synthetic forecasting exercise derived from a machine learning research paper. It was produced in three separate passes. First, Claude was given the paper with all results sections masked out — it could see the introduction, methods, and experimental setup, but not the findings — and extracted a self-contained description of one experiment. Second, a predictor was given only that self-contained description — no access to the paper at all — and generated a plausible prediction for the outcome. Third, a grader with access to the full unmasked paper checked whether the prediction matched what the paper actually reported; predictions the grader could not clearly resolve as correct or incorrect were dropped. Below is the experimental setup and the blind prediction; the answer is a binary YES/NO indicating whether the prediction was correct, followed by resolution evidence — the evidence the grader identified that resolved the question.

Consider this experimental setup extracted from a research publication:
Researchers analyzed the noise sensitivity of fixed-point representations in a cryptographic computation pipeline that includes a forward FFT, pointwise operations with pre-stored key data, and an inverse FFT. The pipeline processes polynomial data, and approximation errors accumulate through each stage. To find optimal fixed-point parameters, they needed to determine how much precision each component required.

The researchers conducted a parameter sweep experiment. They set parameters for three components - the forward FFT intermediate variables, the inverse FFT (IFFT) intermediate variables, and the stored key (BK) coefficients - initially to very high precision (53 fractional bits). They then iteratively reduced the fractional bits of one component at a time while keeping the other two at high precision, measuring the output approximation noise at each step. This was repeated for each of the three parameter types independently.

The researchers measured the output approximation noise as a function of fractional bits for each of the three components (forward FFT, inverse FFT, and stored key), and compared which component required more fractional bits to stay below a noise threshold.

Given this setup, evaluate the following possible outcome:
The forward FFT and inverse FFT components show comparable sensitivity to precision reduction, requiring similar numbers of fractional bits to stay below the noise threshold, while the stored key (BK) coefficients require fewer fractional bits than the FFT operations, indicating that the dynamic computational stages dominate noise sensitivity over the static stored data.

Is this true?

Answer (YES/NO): NO